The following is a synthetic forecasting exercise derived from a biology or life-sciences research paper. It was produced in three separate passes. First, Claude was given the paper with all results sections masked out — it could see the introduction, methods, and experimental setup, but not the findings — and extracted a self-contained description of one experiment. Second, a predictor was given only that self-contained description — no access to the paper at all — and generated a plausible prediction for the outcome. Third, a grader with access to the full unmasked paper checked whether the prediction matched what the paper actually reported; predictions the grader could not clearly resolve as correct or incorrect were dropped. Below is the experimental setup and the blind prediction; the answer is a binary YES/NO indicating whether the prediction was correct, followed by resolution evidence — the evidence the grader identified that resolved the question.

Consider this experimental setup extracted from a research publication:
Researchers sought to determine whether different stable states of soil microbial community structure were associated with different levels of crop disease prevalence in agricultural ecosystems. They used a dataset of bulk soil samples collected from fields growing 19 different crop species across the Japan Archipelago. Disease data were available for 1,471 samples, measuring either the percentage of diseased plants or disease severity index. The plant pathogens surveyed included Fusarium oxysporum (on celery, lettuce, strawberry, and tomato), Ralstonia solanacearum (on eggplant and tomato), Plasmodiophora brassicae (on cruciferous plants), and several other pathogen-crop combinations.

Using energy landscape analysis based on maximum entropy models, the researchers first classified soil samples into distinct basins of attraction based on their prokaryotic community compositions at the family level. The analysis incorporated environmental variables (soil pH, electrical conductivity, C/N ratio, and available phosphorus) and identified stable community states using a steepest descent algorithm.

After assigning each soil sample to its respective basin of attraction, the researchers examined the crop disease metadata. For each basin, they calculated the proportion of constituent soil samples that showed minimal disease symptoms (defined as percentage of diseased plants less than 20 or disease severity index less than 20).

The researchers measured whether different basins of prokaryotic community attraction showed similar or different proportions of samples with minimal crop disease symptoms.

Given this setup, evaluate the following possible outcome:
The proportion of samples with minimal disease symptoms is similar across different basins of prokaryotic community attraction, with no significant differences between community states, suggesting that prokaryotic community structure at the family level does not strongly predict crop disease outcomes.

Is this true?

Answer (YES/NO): NO